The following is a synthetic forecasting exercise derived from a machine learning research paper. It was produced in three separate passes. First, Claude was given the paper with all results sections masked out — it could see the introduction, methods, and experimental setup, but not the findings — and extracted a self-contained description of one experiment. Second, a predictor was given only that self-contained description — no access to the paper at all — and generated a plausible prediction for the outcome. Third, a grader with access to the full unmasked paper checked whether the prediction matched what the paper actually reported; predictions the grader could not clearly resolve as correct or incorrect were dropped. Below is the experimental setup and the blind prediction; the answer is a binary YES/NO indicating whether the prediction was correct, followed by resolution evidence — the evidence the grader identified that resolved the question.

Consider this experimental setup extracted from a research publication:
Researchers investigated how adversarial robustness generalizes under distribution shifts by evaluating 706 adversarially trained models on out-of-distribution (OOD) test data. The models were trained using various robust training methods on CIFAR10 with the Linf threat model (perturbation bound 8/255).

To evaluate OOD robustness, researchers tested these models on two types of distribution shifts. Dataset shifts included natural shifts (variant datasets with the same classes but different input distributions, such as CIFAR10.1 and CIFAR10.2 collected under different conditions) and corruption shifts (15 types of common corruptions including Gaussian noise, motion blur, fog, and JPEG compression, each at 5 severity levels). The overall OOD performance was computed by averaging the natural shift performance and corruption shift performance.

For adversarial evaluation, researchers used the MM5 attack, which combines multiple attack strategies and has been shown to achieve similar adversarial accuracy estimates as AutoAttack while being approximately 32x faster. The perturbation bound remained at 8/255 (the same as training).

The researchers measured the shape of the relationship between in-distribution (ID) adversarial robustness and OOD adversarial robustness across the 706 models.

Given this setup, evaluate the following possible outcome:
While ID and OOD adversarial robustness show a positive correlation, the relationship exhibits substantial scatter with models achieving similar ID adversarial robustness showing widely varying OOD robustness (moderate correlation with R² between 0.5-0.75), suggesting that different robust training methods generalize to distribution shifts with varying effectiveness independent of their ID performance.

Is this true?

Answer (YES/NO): NO